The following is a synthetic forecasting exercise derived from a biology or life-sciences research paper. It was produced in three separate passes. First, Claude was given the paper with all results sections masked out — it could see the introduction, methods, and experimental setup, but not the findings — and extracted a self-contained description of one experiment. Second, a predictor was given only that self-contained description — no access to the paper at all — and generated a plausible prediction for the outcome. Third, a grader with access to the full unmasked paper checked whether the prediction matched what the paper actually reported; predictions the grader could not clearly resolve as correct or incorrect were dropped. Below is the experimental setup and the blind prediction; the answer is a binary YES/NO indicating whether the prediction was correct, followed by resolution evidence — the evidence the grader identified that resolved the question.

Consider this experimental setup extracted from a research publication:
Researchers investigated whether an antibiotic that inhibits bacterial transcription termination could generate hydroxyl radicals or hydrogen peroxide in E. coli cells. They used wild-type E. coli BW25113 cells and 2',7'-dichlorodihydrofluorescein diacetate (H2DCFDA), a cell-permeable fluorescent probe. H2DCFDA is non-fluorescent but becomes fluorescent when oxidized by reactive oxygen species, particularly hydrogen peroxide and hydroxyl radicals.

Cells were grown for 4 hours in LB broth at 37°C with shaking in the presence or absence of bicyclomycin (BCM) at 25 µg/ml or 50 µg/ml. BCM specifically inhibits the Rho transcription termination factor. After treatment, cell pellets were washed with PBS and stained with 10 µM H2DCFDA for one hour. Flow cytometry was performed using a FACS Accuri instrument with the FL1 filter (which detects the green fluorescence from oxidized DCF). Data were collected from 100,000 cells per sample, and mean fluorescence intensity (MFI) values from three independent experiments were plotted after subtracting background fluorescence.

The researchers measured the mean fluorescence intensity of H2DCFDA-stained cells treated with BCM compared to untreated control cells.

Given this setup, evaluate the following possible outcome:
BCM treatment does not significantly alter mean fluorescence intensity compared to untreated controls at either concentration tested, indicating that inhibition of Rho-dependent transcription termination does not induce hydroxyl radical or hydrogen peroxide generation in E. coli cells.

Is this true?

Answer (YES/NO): NO